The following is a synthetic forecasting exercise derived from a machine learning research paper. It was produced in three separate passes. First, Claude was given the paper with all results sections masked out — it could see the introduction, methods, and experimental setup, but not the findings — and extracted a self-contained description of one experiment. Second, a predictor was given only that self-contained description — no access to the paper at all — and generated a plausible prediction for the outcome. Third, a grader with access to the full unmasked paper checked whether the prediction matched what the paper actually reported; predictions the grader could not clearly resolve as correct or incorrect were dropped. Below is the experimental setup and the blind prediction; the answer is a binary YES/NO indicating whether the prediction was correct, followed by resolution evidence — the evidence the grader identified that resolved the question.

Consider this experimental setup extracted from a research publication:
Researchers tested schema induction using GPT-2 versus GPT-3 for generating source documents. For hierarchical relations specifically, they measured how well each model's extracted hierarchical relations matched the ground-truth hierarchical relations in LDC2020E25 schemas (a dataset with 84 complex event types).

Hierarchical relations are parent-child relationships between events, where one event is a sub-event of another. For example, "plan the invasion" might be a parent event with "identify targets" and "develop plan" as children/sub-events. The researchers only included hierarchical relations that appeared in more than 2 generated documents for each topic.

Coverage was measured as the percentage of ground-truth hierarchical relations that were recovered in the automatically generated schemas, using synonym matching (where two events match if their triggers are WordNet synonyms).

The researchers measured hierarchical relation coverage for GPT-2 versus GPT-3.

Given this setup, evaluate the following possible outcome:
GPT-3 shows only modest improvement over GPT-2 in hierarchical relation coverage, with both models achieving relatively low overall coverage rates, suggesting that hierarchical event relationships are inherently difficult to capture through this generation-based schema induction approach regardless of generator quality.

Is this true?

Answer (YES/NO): NO